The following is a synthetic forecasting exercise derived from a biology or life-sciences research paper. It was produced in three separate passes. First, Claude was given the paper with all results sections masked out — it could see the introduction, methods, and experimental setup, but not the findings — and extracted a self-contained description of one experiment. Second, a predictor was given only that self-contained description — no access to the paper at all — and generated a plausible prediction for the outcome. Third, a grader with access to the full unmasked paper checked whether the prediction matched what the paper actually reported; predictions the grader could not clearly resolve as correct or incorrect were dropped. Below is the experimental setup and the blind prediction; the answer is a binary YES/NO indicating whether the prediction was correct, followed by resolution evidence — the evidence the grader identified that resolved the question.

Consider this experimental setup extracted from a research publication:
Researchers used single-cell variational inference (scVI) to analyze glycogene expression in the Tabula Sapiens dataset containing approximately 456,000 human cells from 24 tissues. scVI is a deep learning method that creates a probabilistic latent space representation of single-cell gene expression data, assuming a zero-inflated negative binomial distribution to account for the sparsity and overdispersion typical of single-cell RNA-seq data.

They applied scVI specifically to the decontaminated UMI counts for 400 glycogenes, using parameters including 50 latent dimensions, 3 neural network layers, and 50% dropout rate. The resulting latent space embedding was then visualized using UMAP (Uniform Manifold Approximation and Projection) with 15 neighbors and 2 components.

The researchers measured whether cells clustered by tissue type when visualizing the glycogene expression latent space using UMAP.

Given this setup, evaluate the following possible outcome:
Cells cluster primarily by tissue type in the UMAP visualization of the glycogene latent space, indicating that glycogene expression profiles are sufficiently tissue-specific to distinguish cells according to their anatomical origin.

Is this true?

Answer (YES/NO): NO